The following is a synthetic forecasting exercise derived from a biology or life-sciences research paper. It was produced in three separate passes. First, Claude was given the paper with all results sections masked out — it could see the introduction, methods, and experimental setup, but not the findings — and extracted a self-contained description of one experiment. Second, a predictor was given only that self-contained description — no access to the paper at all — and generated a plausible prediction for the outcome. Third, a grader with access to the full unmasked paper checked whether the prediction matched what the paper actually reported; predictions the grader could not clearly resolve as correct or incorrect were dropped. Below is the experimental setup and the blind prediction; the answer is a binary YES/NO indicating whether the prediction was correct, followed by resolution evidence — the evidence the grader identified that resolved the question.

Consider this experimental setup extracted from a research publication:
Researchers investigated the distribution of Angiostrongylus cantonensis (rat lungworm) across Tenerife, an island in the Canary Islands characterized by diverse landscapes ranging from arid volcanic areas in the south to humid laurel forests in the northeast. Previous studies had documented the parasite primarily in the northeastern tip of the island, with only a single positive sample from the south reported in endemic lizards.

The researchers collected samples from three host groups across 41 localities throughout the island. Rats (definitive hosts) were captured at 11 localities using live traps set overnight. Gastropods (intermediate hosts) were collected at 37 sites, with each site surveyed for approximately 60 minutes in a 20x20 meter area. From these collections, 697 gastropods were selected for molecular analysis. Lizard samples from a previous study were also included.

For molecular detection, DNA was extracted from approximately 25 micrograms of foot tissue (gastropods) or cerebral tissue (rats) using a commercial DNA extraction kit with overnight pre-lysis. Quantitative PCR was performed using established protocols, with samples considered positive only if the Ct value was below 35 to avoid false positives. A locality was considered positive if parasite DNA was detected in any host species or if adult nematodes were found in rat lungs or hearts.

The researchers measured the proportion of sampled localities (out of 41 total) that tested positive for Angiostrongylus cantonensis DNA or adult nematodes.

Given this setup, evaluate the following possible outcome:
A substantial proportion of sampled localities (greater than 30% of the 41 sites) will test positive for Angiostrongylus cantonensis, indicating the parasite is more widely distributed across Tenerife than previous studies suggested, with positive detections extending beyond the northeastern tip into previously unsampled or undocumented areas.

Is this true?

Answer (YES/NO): YES